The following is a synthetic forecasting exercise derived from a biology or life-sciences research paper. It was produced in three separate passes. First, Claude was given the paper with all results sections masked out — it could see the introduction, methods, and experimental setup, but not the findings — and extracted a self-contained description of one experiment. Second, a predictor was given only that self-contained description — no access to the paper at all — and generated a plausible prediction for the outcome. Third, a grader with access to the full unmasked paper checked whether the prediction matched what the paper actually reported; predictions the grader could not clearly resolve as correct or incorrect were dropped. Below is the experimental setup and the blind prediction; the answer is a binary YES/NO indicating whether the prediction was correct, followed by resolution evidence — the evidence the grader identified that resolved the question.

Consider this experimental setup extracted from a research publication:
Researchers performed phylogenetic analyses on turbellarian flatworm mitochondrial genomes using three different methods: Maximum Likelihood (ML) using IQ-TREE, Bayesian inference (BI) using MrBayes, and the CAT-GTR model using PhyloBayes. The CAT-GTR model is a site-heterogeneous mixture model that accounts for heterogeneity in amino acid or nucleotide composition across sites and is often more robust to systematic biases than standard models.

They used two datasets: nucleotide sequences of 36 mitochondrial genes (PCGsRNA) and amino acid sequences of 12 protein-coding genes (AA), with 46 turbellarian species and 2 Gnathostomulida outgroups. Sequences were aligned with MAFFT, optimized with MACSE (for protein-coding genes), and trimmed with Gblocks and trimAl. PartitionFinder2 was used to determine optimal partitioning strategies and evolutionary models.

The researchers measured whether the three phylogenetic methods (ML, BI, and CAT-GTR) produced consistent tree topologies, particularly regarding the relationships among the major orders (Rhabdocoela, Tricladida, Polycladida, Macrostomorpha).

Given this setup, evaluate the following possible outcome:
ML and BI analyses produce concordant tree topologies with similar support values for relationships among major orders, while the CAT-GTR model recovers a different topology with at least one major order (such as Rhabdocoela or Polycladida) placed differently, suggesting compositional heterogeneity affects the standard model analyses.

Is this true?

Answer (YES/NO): YES